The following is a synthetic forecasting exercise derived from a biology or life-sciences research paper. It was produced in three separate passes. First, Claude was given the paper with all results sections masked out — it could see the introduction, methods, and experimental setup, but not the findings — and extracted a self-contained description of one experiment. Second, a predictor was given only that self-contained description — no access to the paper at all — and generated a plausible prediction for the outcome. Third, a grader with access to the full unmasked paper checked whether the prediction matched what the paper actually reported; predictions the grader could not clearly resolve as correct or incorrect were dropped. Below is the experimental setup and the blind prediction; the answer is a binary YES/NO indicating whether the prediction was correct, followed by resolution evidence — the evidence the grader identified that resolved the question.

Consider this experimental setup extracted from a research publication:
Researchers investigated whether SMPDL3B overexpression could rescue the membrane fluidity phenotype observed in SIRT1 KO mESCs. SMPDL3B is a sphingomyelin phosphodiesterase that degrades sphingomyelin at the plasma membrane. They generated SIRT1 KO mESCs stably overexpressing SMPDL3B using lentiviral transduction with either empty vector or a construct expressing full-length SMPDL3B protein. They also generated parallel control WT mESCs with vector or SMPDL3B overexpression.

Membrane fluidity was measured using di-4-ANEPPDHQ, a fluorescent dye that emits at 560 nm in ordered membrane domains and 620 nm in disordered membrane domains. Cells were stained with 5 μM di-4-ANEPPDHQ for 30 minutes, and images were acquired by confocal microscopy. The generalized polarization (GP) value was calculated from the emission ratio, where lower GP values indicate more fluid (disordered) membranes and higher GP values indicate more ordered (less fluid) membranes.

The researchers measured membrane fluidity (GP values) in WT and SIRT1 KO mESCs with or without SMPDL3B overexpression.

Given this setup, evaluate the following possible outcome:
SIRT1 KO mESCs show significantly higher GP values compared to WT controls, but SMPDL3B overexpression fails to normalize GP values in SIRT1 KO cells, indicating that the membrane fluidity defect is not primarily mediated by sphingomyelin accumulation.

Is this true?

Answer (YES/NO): NO